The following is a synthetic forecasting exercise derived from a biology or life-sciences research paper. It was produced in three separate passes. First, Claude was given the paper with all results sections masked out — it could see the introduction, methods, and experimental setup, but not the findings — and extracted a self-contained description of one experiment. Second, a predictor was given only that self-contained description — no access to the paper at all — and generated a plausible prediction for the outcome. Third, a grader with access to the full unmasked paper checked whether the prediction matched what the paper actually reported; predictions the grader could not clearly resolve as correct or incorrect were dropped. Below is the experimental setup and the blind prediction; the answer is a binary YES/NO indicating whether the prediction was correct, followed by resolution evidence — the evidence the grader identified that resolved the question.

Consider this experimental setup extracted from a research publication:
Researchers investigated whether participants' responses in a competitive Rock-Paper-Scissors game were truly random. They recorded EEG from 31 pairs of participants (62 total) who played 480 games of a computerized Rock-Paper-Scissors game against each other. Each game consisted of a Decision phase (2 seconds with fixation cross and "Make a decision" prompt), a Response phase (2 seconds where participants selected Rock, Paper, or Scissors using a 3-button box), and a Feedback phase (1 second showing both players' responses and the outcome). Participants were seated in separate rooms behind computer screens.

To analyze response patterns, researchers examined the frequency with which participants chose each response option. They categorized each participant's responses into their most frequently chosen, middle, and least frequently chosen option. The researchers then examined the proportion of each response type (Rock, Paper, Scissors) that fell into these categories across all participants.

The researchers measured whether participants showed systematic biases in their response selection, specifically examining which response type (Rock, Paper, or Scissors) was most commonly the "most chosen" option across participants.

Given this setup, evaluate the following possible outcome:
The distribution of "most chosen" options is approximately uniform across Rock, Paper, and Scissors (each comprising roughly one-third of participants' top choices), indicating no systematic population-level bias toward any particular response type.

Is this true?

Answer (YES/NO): NO